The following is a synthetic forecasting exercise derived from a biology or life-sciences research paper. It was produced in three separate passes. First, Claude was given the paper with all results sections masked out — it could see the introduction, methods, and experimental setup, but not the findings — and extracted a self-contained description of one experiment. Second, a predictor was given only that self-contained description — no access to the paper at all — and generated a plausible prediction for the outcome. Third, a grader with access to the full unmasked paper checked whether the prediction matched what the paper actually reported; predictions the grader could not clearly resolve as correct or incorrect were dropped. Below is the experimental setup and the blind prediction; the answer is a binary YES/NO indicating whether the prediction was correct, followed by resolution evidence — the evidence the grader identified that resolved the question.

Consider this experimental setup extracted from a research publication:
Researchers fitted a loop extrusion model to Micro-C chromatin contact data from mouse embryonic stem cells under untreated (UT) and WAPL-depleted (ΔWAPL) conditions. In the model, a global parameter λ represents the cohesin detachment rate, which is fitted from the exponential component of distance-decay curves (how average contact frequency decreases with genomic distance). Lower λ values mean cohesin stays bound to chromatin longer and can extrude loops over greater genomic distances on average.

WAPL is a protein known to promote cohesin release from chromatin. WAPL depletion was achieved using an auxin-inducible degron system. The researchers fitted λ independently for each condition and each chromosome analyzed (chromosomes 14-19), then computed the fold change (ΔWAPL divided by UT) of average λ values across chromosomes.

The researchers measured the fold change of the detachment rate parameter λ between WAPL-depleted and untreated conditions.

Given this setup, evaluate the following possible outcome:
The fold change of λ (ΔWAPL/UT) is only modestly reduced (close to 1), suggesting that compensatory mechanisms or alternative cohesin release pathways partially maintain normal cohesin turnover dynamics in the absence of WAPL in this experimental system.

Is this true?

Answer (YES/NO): NO